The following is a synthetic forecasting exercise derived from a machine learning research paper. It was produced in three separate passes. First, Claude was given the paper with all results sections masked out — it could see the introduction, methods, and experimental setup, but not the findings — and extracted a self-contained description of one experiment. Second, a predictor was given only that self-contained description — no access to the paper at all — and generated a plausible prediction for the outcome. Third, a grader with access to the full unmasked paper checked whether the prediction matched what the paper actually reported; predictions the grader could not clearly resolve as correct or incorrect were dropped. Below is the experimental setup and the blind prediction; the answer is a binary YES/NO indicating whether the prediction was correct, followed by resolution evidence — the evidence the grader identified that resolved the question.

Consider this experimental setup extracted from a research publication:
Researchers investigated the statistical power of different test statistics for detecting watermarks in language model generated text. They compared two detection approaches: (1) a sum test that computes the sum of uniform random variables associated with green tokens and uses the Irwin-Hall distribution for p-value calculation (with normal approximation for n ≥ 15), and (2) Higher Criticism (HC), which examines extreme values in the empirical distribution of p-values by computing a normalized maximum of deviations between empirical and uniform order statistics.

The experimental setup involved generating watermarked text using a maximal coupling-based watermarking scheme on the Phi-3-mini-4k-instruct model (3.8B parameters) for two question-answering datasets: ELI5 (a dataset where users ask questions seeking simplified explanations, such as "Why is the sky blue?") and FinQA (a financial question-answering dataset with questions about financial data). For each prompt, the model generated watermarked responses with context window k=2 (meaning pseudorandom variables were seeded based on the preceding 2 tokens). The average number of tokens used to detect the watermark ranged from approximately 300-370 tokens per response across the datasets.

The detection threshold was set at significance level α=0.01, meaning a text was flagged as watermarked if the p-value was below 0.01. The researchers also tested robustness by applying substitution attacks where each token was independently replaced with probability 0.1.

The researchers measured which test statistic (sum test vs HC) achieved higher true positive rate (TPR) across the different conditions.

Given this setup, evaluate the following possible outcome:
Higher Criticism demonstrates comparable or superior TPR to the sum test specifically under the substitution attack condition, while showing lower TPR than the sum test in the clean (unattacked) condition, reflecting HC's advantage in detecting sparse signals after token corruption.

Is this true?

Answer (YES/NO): NO